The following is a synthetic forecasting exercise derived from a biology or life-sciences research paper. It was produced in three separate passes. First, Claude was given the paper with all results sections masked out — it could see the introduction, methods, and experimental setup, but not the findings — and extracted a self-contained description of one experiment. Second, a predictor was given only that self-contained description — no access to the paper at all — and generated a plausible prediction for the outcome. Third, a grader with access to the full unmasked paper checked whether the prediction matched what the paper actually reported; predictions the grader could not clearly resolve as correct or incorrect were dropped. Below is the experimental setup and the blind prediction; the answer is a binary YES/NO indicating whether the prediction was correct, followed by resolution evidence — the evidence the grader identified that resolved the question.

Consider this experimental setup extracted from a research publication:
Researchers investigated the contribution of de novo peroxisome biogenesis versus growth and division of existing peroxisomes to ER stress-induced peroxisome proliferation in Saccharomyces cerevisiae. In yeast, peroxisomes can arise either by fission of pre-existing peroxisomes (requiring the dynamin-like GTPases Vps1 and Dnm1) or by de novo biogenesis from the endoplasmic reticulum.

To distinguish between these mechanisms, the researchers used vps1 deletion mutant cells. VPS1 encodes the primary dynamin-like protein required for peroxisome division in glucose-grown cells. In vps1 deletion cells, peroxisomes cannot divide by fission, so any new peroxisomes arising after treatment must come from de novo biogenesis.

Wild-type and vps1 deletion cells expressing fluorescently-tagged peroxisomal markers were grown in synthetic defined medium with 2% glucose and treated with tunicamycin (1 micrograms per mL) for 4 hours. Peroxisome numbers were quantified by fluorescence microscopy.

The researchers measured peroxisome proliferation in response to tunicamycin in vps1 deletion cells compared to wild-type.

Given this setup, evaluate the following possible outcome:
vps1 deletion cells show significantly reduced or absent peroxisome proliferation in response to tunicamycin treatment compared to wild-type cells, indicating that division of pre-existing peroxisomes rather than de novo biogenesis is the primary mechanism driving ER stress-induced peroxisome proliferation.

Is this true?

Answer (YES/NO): NO